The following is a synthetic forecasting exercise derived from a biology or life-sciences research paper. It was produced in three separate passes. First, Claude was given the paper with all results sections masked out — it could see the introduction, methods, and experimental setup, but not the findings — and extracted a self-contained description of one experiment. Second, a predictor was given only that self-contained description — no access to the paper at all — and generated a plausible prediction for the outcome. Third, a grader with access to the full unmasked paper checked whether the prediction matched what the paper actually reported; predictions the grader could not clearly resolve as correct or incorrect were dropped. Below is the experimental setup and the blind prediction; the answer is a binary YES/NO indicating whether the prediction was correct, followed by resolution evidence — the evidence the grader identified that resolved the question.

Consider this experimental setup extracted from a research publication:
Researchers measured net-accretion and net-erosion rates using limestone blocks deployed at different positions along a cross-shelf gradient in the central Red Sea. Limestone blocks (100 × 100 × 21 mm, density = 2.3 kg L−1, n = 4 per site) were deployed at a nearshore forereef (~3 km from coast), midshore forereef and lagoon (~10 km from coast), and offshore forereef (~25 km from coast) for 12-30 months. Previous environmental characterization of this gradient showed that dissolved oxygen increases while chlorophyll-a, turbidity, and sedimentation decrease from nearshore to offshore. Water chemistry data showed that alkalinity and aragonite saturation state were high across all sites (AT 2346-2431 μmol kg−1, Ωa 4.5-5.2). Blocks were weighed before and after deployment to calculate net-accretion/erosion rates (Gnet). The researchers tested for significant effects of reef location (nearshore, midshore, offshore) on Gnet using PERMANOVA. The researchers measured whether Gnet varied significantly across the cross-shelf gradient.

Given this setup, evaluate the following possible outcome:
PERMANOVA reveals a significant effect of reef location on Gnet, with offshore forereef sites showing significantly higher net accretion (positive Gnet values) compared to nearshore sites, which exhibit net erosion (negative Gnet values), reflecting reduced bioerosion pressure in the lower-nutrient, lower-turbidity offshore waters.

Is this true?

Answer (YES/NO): NO